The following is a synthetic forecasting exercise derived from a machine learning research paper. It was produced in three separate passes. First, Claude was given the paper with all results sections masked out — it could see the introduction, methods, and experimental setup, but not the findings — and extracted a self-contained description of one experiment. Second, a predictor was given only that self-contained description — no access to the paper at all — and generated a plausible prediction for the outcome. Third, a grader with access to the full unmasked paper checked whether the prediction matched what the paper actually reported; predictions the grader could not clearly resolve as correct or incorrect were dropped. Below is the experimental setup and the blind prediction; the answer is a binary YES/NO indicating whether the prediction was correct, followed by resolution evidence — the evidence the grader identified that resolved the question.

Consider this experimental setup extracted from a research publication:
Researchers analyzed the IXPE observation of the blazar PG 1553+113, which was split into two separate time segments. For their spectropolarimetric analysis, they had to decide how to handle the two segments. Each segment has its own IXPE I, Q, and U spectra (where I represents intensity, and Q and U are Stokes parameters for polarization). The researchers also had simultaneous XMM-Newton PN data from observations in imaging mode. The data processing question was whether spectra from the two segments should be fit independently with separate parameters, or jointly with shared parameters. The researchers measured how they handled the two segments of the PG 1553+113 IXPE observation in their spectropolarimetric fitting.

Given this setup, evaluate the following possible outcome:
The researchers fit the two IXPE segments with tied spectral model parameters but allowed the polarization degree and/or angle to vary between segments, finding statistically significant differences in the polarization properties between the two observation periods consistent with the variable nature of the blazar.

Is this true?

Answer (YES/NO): NO